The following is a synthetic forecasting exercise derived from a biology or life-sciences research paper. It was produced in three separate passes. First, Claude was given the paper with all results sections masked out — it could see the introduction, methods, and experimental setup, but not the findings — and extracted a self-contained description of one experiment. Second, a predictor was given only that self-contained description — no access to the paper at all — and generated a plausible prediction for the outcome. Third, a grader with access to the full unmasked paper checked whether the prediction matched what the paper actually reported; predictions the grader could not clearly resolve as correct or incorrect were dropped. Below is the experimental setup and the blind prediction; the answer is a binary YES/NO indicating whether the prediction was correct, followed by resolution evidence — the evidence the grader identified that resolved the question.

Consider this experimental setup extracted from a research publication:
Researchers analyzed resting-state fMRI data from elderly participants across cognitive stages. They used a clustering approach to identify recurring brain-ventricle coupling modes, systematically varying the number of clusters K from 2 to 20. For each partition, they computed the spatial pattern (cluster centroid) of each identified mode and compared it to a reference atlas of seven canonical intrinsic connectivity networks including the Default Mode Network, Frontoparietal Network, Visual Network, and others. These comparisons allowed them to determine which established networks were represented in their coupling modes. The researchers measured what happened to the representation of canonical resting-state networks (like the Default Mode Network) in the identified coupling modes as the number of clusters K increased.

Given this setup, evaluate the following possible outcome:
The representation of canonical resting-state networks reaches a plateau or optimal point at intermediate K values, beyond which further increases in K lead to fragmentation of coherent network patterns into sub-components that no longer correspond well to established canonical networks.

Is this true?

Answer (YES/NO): NO